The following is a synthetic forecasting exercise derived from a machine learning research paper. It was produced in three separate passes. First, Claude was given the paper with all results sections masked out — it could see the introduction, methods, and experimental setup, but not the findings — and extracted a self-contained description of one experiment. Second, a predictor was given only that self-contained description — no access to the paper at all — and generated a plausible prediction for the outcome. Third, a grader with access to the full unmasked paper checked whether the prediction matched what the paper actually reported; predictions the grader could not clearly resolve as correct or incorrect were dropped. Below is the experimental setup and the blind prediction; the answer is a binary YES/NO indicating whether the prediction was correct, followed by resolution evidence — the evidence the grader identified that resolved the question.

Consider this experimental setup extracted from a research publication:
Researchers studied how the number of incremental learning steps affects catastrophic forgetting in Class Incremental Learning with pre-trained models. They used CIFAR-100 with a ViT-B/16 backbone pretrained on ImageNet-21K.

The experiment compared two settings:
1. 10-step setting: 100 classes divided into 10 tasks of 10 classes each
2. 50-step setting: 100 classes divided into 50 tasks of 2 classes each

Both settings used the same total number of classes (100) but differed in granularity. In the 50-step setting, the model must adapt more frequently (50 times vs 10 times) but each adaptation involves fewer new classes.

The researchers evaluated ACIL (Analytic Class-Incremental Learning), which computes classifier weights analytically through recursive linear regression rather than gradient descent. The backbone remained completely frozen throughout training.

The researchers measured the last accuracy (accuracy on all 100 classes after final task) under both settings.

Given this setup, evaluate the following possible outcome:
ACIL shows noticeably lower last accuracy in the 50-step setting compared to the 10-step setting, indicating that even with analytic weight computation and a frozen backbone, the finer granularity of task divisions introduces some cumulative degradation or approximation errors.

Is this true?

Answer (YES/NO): NO